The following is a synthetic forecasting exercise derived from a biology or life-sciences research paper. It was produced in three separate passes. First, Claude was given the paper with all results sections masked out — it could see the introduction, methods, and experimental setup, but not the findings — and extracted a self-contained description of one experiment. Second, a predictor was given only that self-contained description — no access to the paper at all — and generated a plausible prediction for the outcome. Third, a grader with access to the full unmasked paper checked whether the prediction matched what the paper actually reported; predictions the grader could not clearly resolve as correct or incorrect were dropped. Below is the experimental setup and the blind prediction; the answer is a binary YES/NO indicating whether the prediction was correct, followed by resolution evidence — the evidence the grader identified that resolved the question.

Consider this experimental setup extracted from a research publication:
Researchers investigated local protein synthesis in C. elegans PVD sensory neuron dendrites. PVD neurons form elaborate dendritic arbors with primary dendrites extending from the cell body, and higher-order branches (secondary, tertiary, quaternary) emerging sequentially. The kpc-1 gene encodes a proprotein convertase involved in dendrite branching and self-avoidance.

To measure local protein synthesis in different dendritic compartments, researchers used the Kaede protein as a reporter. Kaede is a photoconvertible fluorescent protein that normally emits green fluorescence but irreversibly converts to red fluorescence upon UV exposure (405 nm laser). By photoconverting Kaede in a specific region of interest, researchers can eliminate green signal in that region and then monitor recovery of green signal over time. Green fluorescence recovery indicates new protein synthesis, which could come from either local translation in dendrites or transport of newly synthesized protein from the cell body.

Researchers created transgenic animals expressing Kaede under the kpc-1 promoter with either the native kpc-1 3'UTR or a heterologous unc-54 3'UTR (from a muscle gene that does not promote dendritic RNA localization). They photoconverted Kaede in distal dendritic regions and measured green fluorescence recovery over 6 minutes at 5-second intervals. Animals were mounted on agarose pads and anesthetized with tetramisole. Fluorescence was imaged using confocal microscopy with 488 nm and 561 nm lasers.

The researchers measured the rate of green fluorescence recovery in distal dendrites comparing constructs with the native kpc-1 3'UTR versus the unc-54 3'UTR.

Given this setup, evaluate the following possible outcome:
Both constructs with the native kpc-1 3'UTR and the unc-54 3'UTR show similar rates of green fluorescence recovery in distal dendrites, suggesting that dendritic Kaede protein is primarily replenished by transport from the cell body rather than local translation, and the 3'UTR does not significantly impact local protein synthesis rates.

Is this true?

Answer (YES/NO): NO